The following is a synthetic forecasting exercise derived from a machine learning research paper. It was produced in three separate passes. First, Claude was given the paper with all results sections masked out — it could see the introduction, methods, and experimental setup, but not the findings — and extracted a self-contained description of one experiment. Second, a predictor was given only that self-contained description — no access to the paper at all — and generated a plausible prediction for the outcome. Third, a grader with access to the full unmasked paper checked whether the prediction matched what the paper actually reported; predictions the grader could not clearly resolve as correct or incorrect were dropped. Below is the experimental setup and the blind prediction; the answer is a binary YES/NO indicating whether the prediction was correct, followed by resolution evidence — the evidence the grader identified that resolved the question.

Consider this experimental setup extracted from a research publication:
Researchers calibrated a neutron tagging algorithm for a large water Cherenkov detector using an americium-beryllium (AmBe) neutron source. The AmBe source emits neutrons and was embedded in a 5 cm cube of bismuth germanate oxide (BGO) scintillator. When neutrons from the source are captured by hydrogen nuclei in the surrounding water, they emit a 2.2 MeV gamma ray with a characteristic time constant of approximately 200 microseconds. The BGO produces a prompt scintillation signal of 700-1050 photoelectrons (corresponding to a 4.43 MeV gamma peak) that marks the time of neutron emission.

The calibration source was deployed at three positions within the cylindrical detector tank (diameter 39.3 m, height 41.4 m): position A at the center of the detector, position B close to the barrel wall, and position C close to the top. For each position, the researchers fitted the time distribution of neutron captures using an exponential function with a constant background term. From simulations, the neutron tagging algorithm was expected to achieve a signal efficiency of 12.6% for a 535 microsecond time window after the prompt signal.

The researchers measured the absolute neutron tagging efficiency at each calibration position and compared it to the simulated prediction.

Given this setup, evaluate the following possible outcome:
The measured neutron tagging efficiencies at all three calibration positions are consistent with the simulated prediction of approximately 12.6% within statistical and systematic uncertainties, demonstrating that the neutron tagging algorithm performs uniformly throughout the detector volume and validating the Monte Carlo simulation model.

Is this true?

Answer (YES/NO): NO